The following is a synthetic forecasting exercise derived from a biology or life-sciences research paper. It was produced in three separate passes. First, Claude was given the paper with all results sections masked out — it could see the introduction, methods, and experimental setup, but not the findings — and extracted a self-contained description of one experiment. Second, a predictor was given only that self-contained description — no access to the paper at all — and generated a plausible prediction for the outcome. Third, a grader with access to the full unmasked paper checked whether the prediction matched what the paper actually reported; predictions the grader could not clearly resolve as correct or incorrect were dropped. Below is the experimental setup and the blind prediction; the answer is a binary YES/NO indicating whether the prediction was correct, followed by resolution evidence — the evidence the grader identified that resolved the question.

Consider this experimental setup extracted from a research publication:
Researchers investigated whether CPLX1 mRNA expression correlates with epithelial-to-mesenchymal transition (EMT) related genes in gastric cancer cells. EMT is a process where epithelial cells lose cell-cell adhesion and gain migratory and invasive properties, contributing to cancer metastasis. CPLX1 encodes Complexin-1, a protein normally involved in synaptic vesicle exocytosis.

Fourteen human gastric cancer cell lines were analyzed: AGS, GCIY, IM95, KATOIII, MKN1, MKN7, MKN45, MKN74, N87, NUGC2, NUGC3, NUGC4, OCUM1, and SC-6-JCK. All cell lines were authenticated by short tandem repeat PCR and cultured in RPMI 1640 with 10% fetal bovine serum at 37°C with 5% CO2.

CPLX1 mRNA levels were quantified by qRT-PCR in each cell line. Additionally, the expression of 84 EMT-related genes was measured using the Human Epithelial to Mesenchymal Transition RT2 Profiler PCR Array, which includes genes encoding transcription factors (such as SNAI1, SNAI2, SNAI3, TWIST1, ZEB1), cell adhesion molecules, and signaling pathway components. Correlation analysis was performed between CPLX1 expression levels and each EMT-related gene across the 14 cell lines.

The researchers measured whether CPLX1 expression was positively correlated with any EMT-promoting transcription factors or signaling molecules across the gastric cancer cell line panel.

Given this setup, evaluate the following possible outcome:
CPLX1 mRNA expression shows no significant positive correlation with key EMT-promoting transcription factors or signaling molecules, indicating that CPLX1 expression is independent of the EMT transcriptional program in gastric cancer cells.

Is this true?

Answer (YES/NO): NO